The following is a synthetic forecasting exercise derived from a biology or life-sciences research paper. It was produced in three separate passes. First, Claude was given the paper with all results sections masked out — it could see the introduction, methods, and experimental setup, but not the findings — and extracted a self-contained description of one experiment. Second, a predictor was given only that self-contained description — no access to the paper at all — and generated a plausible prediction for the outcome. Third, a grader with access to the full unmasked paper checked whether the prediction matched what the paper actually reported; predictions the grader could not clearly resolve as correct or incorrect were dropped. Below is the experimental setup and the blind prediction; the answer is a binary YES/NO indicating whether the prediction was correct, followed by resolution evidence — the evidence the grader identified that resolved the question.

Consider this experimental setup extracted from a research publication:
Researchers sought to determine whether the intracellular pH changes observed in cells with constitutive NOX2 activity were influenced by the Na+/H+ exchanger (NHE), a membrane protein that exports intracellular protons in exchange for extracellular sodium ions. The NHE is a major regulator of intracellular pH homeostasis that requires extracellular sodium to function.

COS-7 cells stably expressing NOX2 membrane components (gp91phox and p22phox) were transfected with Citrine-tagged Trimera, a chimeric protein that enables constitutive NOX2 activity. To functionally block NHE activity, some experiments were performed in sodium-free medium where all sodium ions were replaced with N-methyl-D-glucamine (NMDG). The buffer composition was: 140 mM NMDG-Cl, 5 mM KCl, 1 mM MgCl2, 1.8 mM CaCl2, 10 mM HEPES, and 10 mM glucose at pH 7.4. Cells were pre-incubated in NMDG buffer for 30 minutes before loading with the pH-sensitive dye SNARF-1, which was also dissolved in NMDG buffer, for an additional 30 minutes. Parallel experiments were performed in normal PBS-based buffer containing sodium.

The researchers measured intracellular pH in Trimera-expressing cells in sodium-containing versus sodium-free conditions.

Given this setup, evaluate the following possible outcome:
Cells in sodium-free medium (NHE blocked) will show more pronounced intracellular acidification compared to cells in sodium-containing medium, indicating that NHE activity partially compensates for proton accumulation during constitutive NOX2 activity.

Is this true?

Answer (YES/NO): YES